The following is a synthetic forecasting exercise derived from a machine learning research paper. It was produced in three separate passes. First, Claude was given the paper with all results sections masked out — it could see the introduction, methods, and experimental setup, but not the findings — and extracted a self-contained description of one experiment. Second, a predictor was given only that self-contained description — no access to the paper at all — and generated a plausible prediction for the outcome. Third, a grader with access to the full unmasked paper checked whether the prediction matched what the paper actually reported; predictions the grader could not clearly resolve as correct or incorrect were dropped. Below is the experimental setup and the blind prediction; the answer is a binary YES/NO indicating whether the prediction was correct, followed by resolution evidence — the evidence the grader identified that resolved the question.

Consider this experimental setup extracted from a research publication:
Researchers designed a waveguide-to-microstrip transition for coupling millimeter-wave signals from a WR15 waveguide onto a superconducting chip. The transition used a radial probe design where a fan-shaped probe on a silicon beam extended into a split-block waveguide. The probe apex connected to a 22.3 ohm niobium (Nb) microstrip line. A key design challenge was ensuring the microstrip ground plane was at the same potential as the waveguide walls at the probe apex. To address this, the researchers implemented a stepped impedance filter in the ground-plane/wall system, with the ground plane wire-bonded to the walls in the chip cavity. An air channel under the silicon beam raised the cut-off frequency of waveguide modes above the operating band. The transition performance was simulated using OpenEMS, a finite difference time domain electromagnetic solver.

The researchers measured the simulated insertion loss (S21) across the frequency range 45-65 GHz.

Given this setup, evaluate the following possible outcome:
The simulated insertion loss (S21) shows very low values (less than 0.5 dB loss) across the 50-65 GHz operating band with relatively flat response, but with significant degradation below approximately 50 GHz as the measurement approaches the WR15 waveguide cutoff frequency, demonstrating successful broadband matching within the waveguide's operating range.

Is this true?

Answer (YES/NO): NO